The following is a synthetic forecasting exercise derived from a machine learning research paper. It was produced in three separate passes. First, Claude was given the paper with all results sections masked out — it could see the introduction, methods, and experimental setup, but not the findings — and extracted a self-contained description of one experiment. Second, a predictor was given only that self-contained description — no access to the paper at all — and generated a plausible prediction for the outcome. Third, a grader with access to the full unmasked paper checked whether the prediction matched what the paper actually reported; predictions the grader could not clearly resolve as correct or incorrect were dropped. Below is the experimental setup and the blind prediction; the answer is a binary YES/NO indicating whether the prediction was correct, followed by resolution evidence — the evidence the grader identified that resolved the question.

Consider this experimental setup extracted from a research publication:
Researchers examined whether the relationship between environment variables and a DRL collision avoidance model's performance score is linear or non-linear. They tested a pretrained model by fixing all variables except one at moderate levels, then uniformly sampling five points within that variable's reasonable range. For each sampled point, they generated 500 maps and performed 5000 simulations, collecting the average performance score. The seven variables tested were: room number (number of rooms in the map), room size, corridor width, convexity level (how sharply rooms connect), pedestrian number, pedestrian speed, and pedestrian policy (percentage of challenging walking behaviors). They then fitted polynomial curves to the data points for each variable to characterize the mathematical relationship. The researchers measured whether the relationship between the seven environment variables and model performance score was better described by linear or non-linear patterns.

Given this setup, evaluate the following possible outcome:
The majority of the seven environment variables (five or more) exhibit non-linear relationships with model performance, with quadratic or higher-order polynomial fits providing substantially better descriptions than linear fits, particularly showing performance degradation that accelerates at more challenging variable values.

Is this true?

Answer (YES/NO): NO